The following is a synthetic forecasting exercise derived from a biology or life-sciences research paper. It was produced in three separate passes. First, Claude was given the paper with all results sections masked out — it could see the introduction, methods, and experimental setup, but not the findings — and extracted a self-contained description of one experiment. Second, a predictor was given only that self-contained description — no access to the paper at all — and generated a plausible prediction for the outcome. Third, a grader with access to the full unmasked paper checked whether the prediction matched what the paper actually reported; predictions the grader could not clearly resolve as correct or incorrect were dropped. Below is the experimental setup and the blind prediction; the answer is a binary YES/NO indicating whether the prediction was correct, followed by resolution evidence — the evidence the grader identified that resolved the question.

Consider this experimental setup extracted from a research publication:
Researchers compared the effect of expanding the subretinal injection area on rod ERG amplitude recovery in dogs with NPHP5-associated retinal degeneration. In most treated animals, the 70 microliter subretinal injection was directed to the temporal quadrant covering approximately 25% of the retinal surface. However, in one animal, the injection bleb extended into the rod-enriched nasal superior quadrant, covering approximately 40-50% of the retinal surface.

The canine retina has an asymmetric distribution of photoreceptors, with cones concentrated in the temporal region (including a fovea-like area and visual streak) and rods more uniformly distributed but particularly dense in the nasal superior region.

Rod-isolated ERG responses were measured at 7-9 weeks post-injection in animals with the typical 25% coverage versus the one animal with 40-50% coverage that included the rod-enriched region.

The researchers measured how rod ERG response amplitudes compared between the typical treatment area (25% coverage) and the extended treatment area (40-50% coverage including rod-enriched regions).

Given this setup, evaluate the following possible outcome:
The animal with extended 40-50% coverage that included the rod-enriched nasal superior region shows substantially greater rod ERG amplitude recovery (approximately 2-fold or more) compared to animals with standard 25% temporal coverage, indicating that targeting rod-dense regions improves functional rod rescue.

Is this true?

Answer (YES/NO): YES